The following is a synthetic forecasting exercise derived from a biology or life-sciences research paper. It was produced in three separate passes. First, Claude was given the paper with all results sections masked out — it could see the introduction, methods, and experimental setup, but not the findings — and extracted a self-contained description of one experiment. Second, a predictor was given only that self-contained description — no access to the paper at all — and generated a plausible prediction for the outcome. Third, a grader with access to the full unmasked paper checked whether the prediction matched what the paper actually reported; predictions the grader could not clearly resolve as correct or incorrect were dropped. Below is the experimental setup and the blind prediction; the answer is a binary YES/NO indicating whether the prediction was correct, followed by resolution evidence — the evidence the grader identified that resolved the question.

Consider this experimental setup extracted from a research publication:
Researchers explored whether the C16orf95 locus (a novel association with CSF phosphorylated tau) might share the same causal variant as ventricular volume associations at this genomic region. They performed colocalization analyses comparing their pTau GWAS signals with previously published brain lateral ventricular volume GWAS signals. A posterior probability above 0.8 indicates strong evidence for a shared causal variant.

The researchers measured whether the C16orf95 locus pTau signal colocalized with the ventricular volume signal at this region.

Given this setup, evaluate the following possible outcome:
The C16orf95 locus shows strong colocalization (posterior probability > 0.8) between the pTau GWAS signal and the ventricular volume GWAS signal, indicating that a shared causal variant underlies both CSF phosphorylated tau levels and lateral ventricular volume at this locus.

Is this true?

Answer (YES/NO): YES